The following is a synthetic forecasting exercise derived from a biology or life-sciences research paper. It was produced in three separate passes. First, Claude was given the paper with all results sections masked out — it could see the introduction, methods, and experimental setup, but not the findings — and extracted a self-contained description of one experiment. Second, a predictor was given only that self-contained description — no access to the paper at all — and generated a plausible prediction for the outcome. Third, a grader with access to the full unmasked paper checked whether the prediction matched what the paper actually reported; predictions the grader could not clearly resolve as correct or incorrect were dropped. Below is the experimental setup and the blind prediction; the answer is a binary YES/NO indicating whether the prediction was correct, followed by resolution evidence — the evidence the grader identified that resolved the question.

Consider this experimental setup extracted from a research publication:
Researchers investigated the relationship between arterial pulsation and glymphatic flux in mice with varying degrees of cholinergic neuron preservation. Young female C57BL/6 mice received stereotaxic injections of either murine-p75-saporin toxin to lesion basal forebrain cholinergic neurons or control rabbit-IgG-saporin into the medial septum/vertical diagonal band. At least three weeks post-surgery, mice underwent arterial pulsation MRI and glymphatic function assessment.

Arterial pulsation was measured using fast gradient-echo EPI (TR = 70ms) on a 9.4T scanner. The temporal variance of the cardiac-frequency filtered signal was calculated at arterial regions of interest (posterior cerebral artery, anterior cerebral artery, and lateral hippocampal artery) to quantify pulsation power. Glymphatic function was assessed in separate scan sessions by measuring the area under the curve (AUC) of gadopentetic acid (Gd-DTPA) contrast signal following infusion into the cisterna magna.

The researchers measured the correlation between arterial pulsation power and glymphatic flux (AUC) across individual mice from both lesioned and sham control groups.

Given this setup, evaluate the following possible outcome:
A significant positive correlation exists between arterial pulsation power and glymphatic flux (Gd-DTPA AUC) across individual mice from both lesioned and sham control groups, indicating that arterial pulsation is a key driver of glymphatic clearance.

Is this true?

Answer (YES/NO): NO